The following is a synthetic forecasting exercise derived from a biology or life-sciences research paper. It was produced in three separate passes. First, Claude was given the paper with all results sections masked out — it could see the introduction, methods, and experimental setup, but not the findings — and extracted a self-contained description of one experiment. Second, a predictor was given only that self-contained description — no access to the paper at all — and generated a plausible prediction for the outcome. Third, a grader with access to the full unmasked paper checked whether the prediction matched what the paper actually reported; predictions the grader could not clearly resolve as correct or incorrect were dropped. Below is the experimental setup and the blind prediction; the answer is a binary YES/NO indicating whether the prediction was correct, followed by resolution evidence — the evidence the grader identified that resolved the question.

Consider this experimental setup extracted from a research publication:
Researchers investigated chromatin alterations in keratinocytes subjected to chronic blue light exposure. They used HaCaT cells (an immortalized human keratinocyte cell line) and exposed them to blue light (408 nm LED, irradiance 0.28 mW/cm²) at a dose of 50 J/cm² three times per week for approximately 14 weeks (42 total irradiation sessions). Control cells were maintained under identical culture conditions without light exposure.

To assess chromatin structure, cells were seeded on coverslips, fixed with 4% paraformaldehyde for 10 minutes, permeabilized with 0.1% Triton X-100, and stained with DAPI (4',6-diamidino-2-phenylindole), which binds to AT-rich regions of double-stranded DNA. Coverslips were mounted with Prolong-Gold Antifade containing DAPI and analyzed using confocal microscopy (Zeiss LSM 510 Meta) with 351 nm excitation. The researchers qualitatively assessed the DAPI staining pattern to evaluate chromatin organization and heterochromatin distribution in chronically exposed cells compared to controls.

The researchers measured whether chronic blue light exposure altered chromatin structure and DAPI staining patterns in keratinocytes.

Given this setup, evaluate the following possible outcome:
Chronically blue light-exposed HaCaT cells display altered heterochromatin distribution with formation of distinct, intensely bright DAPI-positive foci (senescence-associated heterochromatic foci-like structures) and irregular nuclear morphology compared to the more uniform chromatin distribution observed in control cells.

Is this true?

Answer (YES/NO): NO